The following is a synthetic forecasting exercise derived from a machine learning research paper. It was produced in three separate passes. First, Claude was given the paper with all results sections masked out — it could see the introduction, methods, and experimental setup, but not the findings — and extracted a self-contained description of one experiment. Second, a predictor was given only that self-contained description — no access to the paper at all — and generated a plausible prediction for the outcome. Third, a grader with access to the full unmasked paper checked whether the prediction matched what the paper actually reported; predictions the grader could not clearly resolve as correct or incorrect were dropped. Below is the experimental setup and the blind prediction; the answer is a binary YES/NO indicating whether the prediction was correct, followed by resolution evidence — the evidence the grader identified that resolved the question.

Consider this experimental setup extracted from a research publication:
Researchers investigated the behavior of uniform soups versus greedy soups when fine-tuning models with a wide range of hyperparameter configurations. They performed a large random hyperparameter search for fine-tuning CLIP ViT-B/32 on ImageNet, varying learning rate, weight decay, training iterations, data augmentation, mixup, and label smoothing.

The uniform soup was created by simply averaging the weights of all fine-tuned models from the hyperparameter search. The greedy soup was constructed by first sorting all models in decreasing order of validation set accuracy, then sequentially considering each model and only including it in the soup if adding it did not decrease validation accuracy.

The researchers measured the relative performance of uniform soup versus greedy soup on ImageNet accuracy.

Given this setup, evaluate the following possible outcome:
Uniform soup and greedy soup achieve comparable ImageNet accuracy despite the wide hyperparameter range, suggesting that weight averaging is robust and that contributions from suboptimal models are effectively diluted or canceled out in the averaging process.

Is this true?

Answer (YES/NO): NO